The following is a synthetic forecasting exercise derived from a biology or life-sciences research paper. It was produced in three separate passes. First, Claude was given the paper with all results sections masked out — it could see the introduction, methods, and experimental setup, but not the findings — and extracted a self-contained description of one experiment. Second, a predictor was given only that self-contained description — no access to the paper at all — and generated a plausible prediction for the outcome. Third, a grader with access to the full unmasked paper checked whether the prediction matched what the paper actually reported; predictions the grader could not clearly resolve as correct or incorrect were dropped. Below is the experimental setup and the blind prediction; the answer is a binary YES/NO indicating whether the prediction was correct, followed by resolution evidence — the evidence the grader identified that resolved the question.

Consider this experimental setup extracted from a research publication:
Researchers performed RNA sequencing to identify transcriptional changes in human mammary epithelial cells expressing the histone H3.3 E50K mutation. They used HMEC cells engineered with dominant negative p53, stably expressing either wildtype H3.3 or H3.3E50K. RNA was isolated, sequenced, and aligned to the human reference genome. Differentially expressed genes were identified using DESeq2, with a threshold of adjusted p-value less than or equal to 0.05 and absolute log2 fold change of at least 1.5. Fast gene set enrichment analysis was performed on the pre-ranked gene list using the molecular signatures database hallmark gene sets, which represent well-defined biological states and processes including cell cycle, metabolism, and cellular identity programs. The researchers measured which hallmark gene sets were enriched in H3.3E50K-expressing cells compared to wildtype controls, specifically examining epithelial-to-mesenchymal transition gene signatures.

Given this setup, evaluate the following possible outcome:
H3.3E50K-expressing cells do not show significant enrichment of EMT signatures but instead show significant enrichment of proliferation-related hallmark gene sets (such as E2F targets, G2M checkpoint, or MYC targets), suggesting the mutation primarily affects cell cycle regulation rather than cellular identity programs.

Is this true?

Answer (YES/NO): NO